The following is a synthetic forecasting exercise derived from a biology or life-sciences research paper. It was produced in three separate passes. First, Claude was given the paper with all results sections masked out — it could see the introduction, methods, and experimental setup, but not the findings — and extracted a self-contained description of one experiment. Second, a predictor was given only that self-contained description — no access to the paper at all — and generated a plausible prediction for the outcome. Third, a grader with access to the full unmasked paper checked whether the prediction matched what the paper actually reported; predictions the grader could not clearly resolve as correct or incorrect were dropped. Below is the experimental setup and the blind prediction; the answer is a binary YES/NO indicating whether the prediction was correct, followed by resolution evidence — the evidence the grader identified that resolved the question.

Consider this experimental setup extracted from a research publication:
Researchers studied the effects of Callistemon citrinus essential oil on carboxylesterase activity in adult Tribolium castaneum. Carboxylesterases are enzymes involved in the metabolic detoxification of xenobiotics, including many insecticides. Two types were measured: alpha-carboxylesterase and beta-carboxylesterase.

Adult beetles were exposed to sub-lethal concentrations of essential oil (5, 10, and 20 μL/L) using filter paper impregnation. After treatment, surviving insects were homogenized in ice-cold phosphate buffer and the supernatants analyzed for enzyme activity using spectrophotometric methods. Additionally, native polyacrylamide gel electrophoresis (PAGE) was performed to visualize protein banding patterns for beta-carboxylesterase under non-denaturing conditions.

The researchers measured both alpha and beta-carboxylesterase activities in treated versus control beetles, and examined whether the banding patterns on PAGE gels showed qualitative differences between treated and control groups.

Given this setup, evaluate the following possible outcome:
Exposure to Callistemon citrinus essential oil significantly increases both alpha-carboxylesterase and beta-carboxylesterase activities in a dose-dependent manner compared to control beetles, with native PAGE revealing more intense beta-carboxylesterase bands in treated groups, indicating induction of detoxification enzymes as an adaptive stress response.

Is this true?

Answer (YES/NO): NO